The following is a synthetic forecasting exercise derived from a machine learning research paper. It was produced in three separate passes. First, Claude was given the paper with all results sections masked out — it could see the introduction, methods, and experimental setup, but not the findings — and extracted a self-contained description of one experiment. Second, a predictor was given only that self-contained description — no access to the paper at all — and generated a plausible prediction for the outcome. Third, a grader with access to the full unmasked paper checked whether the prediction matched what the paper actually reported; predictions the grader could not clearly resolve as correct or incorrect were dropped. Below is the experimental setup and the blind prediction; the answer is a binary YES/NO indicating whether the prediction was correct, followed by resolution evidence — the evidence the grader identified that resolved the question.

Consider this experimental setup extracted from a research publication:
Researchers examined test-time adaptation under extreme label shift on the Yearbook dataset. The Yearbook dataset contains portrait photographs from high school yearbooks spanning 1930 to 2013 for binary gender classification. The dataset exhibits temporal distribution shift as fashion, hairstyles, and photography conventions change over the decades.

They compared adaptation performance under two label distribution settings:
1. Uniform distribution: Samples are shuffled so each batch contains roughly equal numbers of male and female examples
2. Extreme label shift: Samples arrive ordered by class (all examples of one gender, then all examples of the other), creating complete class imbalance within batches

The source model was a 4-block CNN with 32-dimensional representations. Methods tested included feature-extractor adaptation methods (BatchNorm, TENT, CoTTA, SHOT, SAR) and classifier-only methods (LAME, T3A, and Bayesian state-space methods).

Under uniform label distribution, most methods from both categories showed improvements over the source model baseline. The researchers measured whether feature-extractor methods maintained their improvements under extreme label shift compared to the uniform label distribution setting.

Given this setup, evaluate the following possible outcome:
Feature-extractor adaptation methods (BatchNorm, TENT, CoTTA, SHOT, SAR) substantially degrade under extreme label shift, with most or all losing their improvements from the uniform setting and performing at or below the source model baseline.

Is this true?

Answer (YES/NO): YES